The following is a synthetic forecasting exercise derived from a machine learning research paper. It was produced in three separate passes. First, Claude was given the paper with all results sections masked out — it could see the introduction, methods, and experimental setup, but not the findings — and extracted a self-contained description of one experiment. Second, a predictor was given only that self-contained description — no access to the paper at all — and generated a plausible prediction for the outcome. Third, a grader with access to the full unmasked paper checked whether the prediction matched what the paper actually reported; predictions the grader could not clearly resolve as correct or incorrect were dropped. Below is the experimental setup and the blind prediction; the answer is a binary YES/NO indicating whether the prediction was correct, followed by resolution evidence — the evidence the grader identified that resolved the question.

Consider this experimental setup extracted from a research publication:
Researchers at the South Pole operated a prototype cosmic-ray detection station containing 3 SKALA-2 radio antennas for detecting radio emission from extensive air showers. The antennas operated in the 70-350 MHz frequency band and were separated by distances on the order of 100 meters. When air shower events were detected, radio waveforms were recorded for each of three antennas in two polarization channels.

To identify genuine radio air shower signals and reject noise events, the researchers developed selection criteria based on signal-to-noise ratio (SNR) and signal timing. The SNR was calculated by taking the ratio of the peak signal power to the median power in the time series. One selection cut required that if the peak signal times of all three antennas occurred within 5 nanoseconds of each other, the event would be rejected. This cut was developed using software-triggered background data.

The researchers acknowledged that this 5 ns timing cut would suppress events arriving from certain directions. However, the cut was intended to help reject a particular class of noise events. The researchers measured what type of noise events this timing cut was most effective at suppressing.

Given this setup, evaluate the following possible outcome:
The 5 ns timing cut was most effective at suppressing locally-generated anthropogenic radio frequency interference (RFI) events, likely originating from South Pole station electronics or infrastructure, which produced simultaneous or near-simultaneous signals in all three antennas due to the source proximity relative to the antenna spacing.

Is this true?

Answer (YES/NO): NO